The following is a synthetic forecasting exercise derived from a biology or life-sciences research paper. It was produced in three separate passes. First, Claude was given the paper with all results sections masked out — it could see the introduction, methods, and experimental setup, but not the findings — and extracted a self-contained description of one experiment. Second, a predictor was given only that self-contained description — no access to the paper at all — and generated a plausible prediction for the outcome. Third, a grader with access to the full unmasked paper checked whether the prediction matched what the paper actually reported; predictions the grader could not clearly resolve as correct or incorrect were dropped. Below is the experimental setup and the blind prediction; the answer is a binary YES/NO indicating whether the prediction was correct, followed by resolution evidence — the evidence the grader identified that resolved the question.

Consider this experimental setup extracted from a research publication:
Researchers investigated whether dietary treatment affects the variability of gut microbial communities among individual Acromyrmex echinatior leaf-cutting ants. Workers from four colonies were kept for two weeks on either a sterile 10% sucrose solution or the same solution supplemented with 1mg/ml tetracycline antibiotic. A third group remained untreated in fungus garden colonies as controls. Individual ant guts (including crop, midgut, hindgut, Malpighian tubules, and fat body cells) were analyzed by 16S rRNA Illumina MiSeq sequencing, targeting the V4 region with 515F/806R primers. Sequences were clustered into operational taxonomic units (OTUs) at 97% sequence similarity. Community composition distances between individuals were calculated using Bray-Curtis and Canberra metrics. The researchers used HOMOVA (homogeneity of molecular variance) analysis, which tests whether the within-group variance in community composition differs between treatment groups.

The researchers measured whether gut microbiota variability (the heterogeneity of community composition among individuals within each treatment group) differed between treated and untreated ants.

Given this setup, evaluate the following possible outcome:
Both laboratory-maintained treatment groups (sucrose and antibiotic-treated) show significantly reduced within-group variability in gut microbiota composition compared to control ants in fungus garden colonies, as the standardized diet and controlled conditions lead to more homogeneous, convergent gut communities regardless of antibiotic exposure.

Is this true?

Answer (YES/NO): NO